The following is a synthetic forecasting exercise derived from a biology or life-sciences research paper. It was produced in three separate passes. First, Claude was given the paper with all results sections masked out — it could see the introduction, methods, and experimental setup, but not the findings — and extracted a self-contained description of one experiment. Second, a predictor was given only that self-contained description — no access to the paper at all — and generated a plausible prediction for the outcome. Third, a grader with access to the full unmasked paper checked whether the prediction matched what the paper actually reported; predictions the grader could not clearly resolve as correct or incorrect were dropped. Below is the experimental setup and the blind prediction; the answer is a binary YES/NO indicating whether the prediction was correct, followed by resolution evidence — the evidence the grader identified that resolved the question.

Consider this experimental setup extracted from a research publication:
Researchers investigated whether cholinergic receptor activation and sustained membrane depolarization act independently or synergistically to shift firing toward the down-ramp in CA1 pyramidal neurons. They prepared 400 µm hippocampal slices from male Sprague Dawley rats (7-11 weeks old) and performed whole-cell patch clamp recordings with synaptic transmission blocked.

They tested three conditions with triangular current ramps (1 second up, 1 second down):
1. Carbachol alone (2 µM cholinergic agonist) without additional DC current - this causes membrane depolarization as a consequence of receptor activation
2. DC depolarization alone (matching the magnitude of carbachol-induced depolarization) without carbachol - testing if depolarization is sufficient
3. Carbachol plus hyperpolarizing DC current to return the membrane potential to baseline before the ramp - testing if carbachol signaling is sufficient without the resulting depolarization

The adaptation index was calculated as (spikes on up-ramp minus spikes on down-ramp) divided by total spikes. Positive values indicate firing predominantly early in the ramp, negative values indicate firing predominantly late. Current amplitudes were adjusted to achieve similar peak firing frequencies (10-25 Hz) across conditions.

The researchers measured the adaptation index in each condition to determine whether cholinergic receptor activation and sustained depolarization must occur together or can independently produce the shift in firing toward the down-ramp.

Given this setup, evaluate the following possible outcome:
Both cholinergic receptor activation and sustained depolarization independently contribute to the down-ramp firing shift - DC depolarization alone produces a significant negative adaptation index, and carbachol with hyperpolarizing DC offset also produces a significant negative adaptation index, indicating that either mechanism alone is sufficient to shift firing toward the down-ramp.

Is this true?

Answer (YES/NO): NO